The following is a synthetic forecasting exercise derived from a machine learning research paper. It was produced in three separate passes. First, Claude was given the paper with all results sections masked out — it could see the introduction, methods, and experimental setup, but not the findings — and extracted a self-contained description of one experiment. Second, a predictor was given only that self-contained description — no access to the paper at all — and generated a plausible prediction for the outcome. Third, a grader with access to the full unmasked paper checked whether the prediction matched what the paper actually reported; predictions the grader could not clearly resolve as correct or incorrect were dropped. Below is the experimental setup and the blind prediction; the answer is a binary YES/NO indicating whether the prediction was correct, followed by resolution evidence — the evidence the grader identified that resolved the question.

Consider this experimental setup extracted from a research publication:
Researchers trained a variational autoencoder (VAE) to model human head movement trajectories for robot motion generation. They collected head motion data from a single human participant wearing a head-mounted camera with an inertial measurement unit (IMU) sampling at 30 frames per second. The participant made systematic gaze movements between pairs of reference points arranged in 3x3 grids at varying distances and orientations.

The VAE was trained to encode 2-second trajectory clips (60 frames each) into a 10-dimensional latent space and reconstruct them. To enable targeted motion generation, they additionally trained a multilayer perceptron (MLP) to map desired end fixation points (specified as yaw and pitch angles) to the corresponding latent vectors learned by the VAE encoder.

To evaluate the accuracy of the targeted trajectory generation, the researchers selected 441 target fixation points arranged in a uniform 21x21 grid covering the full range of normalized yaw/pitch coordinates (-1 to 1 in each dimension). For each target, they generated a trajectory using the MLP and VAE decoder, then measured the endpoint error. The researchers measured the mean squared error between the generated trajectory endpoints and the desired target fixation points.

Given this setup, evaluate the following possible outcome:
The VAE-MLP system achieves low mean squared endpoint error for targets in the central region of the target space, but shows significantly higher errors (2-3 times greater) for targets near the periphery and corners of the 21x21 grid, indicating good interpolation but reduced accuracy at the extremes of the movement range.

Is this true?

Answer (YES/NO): NO